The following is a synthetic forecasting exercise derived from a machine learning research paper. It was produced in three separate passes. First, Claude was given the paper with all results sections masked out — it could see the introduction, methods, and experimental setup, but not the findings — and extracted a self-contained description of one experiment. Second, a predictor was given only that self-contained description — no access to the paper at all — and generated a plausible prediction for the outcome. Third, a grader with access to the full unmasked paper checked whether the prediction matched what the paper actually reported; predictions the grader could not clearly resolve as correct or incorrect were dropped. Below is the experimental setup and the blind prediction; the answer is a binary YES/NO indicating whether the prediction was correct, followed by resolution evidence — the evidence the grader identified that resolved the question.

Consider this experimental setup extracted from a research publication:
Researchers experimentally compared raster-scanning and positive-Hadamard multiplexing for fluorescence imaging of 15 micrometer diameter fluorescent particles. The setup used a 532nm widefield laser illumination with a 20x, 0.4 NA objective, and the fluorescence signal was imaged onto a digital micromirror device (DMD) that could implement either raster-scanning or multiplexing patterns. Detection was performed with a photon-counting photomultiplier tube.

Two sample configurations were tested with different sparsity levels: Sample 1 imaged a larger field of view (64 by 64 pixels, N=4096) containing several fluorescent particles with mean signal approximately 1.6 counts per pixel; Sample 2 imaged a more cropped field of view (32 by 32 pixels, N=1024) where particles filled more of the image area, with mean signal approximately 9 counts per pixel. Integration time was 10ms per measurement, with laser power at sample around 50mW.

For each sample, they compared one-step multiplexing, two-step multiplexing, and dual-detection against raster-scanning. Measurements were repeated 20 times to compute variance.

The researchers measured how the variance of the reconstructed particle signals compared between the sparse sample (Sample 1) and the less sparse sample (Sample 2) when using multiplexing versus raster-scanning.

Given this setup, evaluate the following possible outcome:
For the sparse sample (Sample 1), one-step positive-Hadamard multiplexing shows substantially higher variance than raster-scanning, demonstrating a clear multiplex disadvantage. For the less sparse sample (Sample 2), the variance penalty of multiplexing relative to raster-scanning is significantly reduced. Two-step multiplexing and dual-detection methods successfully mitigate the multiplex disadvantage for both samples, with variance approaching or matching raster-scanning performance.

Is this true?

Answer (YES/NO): NO